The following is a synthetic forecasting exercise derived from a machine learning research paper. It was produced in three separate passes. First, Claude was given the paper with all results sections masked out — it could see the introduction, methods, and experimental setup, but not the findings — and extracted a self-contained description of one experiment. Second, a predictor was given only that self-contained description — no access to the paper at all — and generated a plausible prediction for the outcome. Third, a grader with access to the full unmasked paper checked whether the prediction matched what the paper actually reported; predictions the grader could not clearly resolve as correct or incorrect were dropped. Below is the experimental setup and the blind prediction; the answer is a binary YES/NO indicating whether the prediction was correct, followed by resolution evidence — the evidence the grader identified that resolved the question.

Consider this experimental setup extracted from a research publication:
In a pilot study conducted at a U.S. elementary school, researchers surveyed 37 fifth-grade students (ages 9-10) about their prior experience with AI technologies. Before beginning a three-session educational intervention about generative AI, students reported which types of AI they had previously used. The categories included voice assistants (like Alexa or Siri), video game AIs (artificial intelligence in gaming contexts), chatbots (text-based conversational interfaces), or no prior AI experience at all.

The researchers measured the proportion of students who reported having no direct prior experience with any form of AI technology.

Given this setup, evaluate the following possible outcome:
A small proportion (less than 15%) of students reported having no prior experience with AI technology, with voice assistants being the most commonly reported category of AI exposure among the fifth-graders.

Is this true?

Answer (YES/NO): YES